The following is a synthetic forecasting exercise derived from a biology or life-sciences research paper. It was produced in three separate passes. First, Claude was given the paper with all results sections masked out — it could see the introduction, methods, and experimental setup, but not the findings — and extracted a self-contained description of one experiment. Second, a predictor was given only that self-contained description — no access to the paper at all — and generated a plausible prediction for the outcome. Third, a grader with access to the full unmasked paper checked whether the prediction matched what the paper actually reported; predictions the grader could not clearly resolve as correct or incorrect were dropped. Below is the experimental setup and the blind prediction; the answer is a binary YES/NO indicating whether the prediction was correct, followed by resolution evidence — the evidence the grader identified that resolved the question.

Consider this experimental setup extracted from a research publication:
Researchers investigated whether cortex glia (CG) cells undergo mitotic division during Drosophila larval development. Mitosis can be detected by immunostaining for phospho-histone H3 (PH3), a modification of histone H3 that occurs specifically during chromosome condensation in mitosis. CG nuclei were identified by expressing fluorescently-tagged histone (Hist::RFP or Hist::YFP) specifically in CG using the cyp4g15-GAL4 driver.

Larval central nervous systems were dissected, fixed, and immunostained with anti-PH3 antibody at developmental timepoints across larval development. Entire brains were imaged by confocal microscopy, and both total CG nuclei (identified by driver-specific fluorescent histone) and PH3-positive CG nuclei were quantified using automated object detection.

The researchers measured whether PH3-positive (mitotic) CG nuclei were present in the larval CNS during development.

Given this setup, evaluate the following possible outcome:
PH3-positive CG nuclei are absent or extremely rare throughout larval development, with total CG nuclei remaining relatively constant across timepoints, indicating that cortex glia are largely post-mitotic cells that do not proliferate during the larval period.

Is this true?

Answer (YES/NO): NO